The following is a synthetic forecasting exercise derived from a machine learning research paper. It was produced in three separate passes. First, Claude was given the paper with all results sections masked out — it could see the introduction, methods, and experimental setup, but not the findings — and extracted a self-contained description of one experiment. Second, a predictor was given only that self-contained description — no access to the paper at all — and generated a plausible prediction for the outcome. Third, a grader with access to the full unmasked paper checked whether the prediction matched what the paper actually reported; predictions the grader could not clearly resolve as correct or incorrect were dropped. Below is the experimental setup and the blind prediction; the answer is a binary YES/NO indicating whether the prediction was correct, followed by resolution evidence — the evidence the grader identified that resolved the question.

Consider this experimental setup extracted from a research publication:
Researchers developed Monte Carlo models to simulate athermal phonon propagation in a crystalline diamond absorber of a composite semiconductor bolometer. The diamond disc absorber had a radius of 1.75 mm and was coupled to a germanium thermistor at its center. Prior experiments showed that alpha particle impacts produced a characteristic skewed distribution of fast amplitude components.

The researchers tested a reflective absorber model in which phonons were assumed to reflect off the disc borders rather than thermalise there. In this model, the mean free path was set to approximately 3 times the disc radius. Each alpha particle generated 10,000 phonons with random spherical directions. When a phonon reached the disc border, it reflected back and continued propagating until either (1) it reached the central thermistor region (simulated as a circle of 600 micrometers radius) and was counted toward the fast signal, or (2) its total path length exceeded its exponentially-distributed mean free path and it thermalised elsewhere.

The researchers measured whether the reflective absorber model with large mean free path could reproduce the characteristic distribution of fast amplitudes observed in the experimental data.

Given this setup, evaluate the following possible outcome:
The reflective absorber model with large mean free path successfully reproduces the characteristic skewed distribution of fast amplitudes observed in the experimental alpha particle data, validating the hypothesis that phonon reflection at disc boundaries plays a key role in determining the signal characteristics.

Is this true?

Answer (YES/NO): YES